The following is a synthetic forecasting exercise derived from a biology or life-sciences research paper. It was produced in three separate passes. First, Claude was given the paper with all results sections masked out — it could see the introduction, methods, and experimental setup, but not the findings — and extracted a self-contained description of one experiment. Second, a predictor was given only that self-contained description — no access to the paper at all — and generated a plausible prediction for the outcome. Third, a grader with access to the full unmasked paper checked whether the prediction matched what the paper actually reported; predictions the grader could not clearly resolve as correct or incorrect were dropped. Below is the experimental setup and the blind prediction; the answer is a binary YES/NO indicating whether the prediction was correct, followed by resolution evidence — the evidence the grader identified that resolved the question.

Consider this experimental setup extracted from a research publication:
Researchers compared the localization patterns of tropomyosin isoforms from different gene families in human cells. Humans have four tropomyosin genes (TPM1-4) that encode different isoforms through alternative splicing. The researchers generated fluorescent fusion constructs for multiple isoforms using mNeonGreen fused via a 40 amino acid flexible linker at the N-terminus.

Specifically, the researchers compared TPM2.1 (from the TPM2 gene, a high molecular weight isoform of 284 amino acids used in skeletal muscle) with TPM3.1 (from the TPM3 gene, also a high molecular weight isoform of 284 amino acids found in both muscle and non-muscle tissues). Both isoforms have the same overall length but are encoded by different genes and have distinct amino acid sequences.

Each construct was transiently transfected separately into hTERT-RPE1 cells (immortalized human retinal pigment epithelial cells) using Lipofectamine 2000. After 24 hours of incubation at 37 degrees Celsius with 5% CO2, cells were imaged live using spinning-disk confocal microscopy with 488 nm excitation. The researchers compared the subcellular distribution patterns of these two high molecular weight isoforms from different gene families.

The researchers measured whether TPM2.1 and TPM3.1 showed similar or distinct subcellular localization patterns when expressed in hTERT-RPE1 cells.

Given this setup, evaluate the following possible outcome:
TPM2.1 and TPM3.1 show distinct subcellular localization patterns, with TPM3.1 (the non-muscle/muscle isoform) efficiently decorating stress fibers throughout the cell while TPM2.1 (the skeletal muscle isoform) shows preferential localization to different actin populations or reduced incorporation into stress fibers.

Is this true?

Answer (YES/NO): NO